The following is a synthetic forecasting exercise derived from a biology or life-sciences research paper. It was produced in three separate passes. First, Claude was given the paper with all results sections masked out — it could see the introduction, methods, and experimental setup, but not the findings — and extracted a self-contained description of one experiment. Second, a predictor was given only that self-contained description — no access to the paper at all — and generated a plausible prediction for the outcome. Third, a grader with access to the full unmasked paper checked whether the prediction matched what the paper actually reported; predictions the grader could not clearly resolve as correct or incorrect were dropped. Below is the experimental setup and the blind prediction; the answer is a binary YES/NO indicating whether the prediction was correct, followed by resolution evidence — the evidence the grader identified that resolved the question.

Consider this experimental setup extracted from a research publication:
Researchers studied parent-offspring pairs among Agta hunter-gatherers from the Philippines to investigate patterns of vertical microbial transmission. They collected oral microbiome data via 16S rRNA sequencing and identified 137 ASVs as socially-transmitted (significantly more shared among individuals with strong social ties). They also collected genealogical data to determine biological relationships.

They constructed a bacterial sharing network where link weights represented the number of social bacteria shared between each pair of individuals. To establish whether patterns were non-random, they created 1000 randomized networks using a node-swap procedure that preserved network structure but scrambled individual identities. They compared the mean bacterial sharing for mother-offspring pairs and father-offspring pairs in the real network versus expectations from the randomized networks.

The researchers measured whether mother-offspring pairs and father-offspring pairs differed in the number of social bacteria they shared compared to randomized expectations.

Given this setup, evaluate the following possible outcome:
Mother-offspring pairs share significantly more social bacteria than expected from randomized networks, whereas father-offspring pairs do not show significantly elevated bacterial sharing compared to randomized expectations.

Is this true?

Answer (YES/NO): YES